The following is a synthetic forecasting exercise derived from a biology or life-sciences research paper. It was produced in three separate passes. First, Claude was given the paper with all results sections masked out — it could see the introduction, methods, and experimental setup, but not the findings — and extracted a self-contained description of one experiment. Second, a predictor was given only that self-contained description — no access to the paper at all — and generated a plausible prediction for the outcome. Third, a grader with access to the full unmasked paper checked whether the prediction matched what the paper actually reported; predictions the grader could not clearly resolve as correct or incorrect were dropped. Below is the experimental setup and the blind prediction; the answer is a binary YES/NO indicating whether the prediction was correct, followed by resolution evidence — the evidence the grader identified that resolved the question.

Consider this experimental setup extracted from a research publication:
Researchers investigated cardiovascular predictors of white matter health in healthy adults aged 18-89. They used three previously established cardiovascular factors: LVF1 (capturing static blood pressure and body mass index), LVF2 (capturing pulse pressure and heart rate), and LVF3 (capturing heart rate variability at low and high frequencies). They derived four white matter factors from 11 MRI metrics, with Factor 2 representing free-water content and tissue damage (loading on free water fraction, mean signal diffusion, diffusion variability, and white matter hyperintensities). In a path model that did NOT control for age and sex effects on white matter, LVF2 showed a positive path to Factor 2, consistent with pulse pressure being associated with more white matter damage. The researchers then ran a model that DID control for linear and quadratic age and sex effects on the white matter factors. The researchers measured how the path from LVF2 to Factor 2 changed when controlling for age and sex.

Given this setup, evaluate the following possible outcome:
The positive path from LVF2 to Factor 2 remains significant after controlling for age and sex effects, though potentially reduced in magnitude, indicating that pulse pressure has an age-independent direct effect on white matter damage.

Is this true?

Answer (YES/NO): NO